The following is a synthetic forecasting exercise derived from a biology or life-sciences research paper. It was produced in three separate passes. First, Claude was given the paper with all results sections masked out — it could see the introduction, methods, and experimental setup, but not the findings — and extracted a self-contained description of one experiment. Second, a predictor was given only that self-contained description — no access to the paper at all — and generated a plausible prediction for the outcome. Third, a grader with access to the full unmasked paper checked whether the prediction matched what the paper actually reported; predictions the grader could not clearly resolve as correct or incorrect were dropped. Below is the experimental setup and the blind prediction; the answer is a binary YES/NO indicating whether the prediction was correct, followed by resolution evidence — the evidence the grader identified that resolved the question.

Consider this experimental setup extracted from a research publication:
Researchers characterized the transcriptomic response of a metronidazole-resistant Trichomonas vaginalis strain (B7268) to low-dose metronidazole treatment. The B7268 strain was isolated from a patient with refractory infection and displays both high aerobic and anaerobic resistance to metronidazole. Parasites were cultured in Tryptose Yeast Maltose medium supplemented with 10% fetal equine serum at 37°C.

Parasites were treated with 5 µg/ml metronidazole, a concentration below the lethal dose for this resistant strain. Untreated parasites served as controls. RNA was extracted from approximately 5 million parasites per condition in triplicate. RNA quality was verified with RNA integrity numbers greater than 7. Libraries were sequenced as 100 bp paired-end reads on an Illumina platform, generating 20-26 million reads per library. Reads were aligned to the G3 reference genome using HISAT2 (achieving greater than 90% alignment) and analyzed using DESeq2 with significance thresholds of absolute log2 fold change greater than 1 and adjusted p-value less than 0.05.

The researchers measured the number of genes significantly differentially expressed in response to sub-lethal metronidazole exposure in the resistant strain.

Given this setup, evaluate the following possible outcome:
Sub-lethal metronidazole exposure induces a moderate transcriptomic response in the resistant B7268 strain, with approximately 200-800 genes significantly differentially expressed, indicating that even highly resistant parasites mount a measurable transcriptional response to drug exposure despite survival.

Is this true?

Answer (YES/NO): NO